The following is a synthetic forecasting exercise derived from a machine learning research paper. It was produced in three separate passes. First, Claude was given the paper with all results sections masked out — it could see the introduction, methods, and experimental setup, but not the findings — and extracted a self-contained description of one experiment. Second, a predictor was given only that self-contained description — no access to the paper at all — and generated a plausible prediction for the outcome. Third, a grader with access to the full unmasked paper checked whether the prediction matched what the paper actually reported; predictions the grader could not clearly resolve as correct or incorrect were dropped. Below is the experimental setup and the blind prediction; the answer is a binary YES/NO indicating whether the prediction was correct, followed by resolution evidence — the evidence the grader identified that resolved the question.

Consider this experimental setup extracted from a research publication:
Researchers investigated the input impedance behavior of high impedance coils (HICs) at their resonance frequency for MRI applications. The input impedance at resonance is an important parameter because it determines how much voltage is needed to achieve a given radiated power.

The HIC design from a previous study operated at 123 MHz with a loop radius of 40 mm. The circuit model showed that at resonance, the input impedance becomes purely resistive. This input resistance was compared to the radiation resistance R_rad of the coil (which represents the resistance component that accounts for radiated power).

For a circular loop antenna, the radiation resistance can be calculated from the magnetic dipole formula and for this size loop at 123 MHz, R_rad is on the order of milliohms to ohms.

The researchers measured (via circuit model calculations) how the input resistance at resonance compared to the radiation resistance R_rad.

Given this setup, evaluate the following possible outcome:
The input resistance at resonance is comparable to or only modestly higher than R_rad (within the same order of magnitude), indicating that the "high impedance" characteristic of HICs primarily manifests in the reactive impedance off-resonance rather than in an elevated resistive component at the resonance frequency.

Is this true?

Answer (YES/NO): NO